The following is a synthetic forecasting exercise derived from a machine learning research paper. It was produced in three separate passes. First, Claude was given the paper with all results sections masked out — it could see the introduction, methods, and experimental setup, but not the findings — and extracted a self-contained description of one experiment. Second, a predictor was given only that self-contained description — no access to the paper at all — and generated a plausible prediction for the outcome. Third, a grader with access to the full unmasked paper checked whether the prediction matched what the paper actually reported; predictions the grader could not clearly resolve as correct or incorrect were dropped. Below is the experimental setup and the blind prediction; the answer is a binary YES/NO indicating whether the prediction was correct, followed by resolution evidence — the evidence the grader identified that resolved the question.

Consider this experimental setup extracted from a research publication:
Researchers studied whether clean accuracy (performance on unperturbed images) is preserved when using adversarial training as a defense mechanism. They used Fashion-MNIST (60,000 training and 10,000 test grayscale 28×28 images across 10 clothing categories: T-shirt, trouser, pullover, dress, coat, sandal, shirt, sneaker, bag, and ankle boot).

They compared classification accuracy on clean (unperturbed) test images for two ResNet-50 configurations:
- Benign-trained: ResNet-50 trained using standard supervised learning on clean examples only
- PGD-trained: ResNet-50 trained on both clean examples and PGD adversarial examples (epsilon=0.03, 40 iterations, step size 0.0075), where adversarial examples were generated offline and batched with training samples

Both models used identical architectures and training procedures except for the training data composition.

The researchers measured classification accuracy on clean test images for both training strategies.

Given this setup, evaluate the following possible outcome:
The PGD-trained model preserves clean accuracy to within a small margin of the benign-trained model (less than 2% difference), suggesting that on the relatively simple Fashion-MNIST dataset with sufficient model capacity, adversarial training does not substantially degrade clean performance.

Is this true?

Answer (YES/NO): YES